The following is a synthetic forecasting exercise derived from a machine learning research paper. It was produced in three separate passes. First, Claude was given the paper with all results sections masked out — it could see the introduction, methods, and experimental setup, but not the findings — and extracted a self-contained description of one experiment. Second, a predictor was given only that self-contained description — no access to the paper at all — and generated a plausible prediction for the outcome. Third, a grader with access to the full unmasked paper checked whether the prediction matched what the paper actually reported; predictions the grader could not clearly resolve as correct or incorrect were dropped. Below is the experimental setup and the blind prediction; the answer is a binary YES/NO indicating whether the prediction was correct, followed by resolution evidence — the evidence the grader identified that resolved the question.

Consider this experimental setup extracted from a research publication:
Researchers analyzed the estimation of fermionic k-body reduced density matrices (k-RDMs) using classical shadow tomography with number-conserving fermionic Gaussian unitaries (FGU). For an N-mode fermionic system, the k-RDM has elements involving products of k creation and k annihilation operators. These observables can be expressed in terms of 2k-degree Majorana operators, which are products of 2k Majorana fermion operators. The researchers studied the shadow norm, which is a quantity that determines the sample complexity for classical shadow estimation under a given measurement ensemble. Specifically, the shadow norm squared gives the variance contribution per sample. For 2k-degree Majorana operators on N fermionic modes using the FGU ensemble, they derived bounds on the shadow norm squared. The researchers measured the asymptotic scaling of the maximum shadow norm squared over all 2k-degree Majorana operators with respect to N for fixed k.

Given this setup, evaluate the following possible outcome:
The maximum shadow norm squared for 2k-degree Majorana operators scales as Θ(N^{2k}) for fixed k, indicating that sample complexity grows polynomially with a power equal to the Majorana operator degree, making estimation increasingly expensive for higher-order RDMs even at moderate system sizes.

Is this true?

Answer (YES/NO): NO